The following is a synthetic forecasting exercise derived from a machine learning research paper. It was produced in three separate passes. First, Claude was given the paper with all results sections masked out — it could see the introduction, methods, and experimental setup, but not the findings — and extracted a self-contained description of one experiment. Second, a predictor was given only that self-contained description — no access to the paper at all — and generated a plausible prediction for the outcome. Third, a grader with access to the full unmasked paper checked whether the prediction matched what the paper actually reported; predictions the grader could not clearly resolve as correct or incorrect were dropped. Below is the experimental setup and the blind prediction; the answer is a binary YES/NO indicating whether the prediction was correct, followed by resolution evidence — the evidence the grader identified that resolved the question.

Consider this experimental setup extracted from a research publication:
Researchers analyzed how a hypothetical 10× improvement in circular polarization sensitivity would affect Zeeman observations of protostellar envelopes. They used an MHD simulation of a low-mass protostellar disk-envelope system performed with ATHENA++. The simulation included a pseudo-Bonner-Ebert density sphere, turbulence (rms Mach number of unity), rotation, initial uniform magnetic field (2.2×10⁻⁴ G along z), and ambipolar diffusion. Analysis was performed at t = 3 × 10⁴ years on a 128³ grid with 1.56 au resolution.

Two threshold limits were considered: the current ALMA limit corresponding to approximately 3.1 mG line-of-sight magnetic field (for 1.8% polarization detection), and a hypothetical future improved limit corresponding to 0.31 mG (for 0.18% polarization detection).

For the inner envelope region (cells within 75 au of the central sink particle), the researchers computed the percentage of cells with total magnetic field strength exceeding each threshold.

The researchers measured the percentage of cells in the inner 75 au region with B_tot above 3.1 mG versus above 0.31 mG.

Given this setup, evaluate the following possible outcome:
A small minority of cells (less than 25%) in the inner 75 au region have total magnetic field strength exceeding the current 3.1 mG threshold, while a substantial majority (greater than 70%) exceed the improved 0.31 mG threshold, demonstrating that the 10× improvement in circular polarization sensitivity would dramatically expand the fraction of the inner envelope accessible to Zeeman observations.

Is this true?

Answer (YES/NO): NO